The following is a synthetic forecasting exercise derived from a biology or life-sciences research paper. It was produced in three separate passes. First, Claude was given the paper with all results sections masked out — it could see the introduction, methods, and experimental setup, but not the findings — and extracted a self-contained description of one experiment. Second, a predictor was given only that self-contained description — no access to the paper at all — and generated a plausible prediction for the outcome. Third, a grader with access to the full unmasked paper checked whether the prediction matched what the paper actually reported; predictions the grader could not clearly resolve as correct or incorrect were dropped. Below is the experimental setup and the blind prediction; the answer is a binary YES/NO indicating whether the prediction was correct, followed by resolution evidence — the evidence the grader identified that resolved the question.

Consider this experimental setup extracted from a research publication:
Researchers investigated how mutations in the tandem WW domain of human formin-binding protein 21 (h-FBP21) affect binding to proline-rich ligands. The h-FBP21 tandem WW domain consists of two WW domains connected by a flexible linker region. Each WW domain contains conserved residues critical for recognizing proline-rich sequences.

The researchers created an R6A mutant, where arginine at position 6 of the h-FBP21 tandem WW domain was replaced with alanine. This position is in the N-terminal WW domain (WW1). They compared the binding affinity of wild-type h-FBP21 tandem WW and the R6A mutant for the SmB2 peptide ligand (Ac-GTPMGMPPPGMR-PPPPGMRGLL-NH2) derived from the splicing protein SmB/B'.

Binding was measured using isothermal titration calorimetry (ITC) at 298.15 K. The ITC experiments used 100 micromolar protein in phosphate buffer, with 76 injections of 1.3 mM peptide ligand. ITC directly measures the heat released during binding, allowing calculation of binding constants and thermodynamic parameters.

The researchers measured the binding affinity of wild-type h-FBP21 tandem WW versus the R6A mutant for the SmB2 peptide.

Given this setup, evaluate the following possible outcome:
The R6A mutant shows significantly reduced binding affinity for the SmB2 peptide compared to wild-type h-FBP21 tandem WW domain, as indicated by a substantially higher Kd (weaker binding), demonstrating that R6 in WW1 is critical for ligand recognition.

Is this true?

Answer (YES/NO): NO